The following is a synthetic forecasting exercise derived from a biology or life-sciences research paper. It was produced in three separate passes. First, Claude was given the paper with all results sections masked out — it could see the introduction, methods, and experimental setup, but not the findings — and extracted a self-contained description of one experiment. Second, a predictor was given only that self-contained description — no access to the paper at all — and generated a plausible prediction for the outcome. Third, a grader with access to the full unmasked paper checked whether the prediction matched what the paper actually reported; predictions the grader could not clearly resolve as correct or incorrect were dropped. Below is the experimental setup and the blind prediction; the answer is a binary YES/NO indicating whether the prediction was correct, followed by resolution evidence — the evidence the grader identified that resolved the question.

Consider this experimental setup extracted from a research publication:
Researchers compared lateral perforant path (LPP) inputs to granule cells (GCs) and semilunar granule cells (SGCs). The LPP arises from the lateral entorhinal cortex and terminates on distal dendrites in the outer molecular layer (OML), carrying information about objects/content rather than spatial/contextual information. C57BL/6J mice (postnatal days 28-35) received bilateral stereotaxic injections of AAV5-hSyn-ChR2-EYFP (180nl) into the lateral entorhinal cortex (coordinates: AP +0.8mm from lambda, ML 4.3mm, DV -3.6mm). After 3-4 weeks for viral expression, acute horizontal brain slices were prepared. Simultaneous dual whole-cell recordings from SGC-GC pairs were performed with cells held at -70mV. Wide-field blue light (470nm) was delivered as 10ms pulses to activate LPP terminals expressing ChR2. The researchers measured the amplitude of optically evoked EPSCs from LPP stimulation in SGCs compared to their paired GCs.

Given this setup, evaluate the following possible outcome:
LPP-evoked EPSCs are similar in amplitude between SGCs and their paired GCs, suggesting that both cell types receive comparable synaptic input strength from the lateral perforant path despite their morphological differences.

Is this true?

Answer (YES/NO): YES